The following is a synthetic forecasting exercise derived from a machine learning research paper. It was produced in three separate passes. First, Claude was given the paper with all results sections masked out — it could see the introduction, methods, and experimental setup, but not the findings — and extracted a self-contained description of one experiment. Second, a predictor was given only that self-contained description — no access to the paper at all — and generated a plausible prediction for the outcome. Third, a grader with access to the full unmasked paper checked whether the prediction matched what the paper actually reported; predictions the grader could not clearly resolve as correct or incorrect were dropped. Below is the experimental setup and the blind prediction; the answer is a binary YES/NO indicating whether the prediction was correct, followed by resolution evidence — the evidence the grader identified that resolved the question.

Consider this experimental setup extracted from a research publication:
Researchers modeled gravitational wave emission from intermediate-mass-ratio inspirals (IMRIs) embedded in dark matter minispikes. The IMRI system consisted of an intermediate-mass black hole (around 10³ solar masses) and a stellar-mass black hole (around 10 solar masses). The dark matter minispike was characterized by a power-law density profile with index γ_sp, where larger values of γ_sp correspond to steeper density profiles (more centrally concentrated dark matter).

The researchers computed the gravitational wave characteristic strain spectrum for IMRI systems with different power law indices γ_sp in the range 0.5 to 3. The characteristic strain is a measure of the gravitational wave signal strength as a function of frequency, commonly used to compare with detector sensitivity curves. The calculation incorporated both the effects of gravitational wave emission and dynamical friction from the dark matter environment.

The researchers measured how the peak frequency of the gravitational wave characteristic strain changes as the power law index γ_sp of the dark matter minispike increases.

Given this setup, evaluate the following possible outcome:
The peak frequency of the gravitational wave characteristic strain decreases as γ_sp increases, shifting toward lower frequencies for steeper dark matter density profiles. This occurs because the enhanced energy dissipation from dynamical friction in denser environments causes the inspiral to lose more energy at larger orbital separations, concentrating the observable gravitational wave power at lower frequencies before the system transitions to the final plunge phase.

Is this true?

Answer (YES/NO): NO